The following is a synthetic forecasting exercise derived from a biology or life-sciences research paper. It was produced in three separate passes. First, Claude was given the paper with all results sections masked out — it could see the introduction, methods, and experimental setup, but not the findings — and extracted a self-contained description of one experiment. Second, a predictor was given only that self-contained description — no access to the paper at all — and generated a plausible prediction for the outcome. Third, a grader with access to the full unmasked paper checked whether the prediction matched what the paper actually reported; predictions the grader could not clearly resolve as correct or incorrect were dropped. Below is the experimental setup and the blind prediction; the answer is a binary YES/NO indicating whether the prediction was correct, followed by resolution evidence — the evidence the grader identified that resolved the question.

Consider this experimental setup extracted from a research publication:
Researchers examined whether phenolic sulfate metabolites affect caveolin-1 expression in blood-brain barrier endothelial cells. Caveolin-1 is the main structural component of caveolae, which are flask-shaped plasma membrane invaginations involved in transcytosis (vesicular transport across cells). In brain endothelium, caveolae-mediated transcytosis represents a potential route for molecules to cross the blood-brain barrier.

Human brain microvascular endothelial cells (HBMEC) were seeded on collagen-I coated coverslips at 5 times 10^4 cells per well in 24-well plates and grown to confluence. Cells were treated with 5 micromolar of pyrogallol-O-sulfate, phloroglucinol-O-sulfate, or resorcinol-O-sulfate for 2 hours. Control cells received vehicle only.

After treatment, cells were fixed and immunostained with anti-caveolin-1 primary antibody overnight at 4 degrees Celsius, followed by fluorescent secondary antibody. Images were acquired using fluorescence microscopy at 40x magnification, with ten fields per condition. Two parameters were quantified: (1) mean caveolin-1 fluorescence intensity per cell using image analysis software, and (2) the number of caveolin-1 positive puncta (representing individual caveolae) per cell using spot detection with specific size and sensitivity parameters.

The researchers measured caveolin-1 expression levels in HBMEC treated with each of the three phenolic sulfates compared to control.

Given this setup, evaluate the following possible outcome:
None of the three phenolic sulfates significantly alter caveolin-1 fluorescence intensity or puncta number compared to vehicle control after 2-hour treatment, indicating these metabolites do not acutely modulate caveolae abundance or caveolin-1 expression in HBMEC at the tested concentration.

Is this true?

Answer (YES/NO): NO